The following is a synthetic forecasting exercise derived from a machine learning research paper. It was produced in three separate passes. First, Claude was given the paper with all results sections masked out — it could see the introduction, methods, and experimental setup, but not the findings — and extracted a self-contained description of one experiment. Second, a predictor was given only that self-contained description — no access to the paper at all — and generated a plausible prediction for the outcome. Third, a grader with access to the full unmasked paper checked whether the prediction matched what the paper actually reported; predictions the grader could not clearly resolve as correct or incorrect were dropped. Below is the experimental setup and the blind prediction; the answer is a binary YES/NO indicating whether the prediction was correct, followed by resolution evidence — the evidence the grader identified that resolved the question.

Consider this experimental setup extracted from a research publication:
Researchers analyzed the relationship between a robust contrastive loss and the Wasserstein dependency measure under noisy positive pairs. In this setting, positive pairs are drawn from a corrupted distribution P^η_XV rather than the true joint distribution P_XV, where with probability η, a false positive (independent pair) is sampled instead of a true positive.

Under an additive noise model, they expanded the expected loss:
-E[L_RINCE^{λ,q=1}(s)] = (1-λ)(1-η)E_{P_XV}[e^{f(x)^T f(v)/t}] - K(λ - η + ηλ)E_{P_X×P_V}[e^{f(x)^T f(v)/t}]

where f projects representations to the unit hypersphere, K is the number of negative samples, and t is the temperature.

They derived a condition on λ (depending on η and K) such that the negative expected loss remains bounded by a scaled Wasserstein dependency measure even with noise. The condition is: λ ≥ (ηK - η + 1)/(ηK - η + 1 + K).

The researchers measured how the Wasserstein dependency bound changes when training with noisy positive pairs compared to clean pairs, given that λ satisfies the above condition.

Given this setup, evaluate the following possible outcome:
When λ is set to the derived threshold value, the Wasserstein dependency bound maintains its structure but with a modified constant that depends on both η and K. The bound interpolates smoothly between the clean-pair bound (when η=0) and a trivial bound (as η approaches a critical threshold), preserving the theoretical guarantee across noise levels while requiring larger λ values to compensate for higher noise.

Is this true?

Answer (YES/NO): NO